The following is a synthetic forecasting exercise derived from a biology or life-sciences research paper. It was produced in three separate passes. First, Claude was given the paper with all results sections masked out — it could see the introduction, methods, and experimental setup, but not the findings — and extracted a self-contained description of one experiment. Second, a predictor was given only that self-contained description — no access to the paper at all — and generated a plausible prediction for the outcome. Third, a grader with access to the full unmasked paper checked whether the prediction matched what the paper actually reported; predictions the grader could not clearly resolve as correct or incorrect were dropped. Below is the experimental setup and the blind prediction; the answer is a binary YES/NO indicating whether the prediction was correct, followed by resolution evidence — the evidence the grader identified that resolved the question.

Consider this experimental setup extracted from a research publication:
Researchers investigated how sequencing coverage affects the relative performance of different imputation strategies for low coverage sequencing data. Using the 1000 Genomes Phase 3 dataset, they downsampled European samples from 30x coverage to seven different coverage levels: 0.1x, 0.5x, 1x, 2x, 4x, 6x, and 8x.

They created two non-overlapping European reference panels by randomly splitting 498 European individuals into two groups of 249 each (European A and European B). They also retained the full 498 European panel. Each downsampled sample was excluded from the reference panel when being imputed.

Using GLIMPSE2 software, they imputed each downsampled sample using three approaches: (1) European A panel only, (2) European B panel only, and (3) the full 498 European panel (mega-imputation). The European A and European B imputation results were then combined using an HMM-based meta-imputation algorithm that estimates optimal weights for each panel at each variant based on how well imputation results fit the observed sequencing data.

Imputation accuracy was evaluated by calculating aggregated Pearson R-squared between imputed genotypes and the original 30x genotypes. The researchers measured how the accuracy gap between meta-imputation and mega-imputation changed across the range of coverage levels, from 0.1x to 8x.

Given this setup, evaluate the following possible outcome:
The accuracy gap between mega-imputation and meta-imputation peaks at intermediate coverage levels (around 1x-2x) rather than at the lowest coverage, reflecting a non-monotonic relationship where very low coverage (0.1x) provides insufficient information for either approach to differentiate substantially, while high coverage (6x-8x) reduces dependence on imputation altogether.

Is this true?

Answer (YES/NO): NO